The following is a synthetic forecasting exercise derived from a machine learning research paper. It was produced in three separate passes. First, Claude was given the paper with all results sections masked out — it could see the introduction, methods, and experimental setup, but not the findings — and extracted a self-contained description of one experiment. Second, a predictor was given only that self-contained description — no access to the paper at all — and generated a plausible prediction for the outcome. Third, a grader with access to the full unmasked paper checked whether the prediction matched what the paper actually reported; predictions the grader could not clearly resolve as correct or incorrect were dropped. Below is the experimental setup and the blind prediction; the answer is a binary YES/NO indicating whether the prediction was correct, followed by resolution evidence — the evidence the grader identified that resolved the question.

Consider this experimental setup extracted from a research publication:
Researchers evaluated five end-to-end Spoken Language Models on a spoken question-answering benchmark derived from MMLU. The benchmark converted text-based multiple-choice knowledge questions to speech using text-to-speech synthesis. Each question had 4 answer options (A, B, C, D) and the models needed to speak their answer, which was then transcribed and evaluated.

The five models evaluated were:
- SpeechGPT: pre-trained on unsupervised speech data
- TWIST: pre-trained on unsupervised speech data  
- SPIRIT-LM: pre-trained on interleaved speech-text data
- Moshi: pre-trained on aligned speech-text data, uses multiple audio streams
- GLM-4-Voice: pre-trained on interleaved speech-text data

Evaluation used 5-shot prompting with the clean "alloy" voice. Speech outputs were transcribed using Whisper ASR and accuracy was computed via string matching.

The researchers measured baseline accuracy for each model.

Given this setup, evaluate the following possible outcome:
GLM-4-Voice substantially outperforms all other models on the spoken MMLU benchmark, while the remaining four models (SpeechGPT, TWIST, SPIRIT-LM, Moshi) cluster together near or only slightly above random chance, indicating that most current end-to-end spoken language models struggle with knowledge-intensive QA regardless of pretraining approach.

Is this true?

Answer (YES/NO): NO